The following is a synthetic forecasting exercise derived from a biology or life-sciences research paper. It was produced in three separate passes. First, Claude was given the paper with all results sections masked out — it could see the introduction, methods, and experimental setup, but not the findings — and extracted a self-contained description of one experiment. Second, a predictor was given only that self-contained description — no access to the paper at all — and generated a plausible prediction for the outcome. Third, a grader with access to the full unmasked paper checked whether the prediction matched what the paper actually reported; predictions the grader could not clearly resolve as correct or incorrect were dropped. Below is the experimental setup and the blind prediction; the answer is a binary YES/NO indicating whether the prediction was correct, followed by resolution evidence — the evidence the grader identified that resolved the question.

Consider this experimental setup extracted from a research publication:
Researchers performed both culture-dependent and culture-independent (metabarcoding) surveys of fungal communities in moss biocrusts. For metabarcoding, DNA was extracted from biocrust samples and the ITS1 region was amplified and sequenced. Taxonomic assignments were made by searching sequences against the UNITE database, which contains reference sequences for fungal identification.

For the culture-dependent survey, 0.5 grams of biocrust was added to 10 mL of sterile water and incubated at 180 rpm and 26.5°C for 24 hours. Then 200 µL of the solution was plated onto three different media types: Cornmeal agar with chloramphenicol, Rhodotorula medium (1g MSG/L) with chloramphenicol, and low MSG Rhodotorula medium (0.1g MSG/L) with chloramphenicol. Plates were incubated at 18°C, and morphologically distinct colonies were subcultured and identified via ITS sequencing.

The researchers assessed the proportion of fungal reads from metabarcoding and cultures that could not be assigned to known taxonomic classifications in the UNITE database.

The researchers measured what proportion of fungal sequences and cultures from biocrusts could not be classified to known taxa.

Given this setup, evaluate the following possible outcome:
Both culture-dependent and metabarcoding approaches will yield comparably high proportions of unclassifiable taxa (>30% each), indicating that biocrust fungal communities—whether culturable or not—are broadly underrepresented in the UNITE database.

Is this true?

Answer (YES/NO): NO